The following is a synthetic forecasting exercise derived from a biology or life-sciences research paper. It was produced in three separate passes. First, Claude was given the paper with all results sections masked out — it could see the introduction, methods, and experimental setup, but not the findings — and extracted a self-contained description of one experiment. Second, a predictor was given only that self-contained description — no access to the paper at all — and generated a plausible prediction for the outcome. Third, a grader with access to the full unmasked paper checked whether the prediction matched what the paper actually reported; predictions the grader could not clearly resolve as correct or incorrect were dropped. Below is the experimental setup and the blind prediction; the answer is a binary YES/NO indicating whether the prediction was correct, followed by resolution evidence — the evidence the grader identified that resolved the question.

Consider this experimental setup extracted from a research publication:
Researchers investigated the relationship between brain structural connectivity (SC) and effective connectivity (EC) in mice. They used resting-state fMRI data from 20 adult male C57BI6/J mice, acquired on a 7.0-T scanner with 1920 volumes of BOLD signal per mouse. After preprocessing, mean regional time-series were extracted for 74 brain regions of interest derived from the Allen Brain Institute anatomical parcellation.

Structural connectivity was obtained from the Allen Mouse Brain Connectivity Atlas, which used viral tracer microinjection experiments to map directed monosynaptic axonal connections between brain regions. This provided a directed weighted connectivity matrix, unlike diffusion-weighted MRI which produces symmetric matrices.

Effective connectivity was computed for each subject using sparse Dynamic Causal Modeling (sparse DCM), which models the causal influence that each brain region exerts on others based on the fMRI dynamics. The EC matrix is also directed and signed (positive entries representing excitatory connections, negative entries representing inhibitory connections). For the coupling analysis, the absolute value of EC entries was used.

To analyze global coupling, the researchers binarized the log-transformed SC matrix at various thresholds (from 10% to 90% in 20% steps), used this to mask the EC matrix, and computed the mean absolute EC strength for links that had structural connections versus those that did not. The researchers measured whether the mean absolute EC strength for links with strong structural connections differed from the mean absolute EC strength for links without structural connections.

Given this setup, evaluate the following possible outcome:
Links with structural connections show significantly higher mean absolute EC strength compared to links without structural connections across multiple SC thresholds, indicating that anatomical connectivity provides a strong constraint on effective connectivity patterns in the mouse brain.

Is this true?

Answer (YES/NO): YES